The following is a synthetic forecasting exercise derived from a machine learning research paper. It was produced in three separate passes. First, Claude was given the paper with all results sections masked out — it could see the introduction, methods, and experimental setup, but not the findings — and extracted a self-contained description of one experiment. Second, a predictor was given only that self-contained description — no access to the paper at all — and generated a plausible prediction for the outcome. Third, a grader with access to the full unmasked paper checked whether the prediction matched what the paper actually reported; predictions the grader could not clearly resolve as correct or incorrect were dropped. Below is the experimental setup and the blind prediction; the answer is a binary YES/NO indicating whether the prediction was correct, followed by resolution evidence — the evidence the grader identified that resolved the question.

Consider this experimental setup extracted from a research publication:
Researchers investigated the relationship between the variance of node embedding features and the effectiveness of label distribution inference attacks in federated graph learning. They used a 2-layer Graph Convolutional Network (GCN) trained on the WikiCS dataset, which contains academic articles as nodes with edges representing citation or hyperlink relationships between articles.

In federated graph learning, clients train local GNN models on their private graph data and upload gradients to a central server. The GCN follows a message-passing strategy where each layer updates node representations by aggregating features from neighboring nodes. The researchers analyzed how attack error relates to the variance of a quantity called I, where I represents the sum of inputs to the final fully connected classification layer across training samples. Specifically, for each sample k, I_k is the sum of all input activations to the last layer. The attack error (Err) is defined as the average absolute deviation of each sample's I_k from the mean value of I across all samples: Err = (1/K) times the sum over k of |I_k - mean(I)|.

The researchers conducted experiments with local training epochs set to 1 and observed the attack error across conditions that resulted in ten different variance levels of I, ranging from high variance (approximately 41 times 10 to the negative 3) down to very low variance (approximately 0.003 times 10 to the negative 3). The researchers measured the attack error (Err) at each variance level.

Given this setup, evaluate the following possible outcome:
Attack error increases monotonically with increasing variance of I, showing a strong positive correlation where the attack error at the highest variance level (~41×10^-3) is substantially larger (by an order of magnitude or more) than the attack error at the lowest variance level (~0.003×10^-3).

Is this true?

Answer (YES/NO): YES